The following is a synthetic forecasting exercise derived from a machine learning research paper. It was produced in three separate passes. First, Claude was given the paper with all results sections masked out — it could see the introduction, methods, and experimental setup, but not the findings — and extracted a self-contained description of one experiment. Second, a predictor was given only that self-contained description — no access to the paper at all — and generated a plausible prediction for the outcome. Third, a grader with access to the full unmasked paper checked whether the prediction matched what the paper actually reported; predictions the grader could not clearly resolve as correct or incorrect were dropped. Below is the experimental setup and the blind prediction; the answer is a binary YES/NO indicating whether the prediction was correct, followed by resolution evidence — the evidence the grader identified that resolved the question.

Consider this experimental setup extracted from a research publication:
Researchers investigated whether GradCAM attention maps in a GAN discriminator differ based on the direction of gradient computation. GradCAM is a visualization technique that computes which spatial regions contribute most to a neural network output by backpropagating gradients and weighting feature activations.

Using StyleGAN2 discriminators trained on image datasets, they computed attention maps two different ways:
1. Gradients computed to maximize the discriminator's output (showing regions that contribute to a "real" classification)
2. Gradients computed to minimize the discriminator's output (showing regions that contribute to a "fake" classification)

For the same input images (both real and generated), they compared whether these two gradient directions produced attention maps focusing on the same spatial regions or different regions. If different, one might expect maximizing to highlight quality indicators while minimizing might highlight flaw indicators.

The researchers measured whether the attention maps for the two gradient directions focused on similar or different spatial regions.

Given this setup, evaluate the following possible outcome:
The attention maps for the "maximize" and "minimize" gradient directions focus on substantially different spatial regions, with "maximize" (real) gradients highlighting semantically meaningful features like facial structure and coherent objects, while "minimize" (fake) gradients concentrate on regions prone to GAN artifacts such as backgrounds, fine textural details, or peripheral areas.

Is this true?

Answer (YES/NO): NO